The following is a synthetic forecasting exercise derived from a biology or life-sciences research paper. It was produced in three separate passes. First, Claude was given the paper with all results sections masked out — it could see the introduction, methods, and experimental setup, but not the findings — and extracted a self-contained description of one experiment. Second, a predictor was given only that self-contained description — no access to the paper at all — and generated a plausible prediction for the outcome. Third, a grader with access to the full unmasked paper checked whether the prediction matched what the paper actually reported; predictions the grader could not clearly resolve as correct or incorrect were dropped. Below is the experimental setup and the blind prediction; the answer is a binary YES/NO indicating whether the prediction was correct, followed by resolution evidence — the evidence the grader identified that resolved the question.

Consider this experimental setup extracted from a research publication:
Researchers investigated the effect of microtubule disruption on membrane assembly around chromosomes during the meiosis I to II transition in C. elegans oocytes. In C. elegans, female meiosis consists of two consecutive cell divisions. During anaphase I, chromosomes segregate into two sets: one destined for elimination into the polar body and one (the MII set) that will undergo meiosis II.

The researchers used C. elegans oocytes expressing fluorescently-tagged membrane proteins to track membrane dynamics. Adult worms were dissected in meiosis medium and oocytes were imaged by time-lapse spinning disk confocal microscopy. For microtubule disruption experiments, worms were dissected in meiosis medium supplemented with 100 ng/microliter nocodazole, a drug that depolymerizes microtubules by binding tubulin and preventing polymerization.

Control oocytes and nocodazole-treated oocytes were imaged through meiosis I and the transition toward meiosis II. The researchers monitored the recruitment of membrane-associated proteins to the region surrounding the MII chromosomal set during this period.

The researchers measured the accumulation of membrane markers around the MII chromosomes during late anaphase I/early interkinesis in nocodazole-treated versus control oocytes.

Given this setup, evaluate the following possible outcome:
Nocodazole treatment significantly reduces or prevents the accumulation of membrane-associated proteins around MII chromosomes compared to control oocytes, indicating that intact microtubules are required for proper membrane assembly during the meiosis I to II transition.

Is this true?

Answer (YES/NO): NO